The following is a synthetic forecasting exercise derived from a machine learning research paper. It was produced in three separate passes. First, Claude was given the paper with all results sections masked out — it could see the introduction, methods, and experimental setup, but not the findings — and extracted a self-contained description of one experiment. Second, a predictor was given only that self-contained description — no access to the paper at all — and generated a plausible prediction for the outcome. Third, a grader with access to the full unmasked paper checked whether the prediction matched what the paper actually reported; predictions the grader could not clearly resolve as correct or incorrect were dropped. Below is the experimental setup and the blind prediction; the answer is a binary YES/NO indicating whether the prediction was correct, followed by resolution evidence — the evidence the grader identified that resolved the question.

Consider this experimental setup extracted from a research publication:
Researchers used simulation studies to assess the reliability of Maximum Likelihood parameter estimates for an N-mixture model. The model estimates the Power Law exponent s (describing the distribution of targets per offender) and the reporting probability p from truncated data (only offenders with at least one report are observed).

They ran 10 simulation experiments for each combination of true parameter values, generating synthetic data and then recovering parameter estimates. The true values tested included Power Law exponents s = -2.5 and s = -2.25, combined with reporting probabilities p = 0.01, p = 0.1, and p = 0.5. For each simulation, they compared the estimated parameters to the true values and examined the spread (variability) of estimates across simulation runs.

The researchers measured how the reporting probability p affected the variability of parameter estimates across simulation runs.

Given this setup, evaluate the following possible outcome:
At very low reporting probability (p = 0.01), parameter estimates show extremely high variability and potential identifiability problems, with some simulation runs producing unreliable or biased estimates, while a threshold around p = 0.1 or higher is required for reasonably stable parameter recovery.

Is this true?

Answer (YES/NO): NO